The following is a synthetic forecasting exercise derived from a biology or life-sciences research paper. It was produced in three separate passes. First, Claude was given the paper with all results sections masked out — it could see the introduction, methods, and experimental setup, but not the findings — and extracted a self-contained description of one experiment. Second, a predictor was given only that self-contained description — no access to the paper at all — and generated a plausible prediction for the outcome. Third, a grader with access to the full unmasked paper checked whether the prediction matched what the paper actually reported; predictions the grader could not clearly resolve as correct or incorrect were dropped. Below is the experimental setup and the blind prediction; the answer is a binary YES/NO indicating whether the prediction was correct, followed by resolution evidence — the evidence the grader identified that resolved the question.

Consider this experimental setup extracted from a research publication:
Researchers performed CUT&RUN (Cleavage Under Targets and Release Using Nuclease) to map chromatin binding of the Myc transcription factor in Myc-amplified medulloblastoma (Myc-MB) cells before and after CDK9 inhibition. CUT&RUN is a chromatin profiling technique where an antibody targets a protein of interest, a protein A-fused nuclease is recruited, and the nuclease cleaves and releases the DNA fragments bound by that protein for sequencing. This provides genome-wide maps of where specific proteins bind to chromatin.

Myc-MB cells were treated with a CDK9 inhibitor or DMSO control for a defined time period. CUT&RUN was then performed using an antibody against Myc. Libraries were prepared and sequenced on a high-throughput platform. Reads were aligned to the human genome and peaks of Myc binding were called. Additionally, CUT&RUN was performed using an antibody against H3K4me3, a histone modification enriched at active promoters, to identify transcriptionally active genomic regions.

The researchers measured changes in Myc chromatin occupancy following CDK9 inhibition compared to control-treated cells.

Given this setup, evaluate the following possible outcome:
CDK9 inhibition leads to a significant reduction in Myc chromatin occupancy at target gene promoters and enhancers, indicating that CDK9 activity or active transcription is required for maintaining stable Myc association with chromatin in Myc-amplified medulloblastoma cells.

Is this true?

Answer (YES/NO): YES